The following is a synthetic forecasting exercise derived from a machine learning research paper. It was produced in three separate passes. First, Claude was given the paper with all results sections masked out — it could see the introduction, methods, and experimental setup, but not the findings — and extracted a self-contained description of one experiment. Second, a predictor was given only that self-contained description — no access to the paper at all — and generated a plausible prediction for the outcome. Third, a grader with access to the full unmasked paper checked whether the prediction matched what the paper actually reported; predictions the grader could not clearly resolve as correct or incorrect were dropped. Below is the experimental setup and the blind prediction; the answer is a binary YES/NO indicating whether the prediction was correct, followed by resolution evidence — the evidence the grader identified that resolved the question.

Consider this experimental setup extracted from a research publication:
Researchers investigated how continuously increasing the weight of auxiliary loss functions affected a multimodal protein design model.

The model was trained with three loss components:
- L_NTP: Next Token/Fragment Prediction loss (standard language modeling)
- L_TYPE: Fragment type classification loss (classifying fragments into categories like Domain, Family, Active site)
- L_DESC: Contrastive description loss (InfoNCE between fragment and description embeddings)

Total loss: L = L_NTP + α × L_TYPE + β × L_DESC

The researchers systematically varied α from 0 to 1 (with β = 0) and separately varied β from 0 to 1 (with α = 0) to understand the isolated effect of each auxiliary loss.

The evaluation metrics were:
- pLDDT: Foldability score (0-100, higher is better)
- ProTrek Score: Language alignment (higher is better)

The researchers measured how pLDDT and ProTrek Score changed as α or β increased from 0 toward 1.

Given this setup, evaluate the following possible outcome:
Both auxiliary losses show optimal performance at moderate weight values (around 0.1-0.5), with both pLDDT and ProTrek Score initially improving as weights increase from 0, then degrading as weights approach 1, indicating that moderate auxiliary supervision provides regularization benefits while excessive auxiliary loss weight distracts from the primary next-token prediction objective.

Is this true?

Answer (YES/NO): YES